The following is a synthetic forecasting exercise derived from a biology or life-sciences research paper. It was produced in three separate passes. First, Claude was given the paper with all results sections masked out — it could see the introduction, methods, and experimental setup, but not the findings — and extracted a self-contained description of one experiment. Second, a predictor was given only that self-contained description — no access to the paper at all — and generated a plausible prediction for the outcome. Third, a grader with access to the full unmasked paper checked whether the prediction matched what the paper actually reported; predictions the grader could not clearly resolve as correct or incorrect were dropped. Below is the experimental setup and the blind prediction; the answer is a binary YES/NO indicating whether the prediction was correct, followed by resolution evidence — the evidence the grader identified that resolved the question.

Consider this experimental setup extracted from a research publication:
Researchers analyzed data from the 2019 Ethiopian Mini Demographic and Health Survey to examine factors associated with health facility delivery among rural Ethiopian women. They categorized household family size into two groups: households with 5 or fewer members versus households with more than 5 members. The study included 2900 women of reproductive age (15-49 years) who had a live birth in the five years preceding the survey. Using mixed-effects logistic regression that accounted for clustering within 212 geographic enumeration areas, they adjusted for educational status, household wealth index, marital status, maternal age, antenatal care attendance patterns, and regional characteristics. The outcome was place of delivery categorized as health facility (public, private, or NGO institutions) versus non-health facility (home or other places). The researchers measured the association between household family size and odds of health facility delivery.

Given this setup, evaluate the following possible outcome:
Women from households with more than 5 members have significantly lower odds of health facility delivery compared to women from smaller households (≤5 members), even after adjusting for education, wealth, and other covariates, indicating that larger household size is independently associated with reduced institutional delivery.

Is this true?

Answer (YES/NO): YES